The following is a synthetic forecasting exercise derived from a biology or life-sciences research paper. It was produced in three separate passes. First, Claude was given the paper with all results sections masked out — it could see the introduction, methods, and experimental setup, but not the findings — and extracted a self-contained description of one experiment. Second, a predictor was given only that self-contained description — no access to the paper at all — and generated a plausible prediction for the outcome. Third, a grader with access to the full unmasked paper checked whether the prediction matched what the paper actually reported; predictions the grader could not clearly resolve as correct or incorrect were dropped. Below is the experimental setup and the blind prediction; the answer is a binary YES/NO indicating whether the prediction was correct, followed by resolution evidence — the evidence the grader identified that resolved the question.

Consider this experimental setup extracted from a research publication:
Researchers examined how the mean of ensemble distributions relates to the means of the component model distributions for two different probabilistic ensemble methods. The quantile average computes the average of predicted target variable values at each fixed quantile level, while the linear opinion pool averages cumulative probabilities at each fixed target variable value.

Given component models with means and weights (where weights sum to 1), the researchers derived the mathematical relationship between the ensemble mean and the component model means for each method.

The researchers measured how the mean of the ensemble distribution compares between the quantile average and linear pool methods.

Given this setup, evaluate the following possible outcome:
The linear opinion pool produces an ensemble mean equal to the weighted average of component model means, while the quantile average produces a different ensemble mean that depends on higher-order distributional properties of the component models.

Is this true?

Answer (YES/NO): NO